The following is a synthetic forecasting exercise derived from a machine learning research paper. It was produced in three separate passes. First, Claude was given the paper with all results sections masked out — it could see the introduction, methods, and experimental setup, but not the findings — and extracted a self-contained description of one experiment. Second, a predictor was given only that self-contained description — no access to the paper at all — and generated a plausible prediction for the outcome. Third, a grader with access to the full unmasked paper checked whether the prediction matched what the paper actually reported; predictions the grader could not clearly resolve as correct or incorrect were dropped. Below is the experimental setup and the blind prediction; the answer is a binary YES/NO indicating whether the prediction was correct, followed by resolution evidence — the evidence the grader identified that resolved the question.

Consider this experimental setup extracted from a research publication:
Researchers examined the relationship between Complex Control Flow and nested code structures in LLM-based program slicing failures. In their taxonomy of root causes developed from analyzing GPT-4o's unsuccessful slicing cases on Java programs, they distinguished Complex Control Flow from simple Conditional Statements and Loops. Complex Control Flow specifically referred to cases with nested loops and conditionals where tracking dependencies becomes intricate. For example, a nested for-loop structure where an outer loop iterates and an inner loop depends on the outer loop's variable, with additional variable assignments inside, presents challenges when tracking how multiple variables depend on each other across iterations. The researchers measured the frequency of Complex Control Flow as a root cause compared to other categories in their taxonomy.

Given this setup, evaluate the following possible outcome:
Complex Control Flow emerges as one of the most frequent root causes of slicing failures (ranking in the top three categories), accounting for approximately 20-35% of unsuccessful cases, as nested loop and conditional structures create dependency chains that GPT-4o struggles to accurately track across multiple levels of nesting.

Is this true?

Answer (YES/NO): NO